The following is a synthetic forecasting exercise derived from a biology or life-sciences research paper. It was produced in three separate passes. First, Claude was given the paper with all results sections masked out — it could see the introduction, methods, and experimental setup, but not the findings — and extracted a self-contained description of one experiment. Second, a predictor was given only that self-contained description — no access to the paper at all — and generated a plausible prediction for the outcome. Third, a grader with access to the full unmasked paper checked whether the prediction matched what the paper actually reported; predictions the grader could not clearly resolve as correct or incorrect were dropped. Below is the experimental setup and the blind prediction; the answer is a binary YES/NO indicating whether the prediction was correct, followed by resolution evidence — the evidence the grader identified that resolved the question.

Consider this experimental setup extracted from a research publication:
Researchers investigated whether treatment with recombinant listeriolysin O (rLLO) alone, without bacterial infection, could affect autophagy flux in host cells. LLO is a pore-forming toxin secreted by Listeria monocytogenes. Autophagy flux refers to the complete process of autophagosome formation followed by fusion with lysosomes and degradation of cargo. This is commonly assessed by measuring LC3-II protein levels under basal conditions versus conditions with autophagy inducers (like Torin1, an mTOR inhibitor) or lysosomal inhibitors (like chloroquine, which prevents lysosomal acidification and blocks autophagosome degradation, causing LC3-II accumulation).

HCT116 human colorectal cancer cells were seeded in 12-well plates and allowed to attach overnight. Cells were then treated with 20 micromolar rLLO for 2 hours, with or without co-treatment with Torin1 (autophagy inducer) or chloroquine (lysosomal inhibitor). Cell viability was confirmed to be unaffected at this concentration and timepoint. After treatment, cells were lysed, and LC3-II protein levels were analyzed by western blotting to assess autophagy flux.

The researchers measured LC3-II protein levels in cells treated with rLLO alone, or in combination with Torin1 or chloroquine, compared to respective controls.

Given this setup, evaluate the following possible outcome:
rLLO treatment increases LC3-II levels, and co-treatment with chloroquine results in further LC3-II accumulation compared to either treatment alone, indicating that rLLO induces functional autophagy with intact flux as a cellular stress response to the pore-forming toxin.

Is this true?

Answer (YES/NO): NO